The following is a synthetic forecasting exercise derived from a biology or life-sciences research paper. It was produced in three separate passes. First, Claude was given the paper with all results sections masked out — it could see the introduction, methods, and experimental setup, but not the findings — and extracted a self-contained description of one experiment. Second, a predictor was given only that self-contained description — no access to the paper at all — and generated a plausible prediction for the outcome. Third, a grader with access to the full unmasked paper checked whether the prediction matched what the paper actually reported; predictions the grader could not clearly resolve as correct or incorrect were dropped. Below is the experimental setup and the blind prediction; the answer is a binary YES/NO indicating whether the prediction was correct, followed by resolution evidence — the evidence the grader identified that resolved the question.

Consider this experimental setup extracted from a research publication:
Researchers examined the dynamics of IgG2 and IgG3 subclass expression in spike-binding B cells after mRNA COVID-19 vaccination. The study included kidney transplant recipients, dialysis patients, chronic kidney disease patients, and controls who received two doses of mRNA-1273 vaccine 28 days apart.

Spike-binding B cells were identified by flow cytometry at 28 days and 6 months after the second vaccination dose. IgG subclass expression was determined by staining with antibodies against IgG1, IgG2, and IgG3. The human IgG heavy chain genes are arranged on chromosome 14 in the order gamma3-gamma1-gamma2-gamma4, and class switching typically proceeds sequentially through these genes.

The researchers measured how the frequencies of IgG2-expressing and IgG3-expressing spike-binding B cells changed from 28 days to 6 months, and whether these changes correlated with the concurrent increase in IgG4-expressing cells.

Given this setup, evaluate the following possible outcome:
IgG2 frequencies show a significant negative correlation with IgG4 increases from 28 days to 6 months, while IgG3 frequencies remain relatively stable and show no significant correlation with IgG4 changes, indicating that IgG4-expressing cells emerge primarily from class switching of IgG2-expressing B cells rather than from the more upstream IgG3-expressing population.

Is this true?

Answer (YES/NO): NO